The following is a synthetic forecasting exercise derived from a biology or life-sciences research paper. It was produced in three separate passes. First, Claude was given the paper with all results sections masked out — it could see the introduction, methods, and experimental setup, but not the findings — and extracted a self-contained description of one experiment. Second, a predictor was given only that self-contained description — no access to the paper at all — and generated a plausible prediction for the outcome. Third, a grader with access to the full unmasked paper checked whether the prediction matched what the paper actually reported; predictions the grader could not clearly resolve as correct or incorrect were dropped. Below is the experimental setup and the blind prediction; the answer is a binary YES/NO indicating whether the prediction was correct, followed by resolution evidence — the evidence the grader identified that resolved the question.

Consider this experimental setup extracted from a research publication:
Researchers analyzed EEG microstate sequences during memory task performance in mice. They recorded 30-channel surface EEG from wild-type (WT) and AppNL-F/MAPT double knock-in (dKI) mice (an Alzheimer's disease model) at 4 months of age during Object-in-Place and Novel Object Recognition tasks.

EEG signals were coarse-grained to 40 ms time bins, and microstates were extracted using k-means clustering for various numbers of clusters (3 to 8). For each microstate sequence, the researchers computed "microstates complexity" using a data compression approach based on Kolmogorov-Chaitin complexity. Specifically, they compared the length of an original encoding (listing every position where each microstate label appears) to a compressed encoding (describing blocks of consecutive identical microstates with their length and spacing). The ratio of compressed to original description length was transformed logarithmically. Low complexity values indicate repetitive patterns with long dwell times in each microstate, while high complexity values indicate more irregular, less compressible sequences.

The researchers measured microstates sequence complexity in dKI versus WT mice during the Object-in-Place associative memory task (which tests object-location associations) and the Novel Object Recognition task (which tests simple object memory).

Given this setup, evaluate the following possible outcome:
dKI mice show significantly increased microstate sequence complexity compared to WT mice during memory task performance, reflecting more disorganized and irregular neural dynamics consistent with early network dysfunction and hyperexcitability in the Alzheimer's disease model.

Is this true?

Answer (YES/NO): NO